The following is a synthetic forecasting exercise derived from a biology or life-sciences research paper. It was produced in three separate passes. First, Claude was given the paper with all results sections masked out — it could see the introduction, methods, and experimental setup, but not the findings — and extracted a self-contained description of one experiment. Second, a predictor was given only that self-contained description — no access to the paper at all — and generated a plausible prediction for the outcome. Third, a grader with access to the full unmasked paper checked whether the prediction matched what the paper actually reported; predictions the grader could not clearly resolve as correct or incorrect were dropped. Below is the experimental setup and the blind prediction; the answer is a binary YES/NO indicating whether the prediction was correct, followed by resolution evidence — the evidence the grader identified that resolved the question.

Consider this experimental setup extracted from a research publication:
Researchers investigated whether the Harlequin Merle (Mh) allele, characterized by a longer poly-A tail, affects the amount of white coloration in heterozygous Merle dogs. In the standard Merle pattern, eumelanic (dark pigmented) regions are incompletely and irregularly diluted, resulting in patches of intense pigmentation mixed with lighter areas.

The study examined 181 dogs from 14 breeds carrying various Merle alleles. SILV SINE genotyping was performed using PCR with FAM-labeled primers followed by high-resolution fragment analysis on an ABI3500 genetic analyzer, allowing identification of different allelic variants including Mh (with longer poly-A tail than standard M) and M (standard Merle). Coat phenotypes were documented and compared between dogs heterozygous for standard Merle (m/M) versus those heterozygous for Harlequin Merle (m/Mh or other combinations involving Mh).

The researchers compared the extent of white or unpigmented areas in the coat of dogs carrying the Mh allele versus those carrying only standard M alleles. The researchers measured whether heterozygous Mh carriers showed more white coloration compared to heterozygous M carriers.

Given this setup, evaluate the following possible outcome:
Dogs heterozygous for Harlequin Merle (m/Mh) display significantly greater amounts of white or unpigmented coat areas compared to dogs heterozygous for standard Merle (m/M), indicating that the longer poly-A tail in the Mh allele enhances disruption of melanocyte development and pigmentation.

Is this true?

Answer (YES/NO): YES